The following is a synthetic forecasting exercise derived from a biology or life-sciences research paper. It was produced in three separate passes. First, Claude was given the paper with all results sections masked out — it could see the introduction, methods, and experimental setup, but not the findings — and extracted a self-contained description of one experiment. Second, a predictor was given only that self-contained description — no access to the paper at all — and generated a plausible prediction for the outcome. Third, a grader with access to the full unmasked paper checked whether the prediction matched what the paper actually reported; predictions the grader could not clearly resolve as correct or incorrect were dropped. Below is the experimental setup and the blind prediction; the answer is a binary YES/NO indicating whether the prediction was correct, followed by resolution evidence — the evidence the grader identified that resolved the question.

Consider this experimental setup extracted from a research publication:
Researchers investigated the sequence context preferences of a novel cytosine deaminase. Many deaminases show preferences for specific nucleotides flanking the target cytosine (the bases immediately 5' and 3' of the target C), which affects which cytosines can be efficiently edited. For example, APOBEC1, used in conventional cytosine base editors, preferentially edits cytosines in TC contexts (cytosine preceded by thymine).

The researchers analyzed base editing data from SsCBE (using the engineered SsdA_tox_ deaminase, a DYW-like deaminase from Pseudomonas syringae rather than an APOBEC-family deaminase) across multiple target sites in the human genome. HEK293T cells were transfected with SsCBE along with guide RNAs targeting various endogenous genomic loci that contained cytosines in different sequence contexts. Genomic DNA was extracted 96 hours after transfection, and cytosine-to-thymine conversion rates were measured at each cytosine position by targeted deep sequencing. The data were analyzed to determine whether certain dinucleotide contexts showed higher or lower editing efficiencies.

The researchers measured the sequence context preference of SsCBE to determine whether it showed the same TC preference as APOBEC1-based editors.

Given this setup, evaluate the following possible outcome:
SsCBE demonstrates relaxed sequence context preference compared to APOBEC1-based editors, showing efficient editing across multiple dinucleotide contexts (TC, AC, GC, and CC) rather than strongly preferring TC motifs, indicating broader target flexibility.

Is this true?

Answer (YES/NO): YES